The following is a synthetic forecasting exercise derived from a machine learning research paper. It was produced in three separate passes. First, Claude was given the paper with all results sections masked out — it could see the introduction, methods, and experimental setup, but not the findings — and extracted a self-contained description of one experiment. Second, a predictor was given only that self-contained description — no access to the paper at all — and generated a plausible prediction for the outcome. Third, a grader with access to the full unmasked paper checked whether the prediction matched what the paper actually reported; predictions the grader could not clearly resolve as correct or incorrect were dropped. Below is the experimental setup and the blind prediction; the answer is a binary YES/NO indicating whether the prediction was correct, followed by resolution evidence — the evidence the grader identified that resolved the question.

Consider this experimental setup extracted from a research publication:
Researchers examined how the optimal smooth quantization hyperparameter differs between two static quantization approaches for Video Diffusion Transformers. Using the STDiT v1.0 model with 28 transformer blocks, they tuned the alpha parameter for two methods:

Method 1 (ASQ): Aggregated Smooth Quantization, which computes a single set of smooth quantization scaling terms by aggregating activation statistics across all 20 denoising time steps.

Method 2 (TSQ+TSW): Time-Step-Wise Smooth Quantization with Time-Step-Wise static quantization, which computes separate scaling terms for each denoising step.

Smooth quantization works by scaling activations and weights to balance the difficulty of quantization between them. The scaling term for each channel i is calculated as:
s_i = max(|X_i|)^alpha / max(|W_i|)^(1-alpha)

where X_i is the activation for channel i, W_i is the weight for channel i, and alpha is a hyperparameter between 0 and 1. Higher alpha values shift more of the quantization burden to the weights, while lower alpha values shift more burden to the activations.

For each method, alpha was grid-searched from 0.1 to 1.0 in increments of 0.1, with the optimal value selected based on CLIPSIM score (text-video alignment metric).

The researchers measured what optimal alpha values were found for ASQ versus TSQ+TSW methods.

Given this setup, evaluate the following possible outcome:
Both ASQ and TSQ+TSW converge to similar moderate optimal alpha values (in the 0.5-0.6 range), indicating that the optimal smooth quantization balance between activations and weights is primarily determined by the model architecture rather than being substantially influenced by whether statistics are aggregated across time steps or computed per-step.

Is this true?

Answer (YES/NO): NO